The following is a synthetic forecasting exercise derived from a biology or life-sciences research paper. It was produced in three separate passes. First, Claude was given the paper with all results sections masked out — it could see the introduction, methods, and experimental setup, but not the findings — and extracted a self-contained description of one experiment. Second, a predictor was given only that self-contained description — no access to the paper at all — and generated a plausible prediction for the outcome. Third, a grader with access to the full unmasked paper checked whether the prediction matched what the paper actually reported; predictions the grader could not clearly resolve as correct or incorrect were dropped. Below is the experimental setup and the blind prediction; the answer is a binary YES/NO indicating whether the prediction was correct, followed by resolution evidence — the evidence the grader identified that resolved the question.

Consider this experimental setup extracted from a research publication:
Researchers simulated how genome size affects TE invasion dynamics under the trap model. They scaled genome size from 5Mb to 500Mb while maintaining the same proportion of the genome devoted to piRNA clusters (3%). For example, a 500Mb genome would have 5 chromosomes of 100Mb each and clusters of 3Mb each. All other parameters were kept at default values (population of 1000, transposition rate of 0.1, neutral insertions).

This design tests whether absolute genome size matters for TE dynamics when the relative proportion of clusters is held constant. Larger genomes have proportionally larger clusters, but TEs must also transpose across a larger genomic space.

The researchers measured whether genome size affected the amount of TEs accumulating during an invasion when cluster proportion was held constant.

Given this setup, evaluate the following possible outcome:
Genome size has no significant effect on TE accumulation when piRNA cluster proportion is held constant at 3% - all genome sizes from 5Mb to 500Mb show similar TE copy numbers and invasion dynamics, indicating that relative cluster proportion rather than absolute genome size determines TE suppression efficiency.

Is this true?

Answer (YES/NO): YES